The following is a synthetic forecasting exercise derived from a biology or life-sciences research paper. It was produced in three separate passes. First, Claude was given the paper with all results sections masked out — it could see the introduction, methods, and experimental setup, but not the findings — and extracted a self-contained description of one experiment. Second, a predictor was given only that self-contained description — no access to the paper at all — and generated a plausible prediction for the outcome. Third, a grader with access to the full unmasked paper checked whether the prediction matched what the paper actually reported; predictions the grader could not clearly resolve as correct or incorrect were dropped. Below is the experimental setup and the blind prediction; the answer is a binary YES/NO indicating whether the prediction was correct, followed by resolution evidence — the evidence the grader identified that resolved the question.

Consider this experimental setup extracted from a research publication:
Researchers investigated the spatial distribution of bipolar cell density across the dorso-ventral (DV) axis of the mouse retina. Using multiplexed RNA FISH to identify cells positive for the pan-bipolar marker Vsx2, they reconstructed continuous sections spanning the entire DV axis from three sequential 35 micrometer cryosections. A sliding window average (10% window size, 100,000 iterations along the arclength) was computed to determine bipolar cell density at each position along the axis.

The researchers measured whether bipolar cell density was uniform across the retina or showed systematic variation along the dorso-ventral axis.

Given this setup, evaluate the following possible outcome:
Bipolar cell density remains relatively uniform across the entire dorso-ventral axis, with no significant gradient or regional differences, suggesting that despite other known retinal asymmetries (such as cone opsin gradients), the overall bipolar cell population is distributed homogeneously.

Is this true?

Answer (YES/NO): NO